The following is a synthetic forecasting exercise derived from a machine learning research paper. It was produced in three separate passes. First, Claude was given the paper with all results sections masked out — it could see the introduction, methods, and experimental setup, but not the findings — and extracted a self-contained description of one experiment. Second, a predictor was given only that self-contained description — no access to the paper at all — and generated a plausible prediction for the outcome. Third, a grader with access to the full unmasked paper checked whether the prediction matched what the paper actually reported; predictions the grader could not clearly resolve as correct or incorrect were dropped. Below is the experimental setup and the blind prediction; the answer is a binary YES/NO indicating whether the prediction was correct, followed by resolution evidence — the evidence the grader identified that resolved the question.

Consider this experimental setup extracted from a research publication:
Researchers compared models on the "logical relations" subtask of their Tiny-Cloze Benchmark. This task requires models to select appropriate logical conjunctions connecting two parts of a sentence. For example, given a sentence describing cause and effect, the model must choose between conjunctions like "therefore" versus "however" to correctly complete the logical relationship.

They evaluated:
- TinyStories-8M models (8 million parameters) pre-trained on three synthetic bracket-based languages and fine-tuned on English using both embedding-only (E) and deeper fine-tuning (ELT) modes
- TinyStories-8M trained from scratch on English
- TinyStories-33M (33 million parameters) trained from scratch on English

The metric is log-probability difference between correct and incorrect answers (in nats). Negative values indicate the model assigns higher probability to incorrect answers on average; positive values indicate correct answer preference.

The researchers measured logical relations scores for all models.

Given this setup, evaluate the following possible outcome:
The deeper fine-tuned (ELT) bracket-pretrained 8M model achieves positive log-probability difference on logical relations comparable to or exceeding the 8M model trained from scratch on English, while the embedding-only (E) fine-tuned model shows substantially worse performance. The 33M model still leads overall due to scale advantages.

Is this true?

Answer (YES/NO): NO